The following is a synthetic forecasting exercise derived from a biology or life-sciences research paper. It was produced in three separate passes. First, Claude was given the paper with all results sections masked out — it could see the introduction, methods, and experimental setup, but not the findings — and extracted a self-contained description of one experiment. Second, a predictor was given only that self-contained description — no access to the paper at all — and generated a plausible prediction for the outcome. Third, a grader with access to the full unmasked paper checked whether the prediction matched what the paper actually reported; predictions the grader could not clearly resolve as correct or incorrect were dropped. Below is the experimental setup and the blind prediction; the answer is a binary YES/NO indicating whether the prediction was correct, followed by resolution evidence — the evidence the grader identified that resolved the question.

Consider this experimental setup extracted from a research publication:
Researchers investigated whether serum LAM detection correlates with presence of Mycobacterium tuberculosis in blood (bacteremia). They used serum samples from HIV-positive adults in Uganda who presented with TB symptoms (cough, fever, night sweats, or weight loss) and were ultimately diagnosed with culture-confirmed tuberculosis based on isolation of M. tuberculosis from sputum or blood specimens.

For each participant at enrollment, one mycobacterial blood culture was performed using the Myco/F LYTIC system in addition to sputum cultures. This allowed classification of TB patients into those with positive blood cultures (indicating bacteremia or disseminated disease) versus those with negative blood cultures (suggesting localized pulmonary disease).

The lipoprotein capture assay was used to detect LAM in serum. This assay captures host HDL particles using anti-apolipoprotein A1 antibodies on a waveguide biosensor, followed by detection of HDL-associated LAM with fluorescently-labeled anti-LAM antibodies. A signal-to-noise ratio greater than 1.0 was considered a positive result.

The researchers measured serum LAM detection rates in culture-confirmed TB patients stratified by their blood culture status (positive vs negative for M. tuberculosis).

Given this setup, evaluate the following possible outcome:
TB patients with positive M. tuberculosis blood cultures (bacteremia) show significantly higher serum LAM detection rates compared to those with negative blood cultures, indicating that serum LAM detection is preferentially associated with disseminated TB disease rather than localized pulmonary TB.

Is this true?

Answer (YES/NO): NO